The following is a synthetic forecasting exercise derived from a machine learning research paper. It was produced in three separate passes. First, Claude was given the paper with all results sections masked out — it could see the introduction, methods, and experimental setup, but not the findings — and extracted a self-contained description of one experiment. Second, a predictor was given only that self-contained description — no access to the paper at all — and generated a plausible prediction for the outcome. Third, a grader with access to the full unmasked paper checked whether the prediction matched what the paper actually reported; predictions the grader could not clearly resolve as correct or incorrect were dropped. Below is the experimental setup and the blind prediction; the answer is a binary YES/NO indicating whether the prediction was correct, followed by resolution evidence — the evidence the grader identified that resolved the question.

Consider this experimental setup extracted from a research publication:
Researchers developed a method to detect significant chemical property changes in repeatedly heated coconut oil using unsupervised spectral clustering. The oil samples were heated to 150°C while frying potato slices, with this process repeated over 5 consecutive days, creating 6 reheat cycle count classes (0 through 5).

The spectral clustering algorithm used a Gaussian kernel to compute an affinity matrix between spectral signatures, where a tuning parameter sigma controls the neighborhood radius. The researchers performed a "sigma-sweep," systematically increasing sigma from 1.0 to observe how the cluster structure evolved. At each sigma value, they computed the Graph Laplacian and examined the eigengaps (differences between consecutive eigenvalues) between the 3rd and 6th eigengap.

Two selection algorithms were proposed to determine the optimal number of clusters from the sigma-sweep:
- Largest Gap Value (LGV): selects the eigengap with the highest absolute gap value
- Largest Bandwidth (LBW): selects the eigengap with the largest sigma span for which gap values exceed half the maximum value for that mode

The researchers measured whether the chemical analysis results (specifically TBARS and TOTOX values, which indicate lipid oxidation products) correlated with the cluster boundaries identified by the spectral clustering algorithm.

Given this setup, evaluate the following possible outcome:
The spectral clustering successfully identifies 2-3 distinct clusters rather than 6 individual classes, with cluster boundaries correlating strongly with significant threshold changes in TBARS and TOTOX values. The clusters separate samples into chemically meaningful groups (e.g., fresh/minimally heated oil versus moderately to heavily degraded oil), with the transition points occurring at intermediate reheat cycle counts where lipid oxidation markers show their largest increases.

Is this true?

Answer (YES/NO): NO